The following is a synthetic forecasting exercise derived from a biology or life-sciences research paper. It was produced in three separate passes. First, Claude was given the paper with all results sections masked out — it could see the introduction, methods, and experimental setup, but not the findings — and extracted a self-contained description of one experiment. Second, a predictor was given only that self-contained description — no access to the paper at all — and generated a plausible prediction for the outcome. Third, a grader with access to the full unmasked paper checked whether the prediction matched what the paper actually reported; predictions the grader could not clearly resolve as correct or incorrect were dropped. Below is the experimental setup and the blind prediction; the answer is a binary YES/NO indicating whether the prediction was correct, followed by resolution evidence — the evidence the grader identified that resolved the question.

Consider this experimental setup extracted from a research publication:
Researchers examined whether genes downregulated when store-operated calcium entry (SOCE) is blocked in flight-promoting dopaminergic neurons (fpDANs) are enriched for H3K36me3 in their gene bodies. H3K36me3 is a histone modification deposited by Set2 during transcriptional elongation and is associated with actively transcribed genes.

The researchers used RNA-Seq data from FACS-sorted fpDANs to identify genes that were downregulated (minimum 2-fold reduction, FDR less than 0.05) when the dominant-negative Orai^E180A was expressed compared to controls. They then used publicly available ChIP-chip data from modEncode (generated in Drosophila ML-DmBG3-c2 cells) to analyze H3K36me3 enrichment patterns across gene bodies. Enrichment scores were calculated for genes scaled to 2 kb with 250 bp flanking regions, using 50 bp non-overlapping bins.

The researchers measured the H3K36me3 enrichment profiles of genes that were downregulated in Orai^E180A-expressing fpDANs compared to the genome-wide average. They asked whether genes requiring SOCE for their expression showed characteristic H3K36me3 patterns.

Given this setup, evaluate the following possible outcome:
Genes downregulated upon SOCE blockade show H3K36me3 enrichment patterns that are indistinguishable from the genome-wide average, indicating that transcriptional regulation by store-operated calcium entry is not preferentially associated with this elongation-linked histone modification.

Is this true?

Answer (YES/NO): NO